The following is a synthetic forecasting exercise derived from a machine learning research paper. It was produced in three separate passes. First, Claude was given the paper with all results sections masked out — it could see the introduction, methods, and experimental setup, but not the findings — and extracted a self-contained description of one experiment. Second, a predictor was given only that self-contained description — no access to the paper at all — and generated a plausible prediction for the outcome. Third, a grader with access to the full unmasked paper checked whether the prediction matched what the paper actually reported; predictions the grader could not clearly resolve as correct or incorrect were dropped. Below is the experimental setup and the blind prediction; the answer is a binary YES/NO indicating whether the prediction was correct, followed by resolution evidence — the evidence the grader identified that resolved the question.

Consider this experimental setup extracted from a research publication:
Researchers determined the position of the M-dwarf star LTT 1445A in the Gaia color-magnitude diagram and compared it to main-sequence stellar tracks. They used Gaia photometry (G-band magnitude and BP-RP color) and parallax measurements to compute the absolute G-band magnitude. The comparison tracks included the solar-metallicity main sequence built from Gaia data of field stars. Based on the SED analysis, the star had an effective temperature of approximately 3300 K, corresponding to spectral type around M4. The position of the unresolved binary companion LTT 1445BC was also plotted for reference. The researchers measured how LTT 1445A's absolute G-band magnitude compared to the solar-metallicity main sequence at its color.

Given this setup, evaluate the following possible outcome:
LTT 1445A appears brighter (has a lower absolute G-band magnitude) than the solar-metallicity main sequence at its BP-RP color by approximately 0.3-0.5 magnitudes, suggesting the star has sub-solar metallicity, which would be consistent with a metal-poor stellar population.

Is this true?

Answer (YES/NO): NO